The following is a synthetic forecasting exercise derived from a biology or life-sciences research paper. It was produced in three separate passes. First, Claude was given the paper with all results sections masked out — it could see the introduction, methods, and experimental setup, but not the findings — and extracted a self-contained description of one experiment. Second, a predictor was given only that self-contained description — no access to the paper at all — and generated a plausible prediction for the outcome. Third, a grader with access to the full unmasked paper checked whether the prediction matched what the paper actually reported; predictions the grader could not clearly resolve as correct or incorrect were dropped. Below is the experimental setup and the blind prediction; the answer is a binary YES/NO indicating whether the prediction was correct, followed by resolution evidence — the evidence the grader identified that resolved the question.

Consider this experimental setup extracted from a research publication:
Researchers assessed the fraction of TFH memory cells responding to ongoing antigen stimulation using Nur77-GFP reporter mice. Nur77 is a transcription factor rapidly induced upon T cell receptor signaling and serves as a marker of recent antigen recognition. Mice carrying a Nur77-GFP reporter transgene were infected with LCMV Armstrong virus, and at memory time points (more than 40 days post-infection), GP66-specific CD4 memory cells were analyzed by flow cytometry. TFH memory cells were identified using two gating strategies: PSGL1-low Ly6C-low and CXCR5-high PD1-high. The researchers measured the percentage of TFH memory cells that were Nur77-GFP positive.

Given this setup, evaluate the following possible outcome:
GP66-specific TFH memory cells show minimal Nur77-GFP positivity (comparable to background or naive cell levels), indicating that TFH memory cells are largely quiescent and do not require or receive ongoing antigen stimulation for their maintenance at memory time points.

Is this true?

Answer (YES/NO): NO